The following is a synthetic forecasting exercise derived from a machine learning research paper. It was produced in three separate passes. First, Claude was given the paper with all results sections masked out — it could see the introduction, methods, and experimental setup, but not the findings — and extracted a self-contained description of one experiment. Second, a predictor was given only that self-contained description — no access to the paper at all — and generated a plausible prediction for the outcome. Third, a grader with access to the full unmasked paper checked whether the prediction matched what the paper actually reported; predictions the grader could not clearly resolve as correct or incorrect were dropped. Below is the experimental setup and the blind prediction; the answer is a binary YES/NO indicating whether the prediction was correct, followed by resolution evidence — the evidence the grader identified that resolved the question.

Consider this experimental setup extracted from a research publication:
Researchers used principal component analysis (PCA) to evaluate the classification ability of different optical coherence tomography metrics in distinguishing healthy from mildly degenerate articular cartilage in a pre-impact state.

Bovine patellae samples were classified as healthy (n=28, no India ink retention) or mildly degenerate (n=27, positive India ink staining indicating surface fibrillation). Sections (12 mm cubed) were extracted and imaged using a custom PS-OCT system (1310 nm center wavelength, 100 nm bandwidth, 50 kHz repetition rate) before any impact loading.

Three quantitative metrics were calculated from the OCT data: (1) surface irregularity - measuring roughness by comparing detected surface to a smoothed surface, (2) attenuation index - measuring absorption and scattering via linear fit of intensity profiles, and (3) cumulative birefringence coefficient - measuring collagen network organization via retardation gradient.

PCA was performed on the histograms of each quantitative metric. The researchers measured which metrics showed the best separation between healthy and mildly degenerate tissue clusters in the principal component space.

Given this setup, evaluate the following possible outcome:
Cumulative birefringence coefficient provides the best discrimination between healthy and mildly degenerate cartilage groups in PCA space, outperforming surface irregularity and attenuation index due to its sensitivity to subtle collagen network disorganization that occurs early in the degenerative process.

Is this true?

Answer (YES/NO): NO